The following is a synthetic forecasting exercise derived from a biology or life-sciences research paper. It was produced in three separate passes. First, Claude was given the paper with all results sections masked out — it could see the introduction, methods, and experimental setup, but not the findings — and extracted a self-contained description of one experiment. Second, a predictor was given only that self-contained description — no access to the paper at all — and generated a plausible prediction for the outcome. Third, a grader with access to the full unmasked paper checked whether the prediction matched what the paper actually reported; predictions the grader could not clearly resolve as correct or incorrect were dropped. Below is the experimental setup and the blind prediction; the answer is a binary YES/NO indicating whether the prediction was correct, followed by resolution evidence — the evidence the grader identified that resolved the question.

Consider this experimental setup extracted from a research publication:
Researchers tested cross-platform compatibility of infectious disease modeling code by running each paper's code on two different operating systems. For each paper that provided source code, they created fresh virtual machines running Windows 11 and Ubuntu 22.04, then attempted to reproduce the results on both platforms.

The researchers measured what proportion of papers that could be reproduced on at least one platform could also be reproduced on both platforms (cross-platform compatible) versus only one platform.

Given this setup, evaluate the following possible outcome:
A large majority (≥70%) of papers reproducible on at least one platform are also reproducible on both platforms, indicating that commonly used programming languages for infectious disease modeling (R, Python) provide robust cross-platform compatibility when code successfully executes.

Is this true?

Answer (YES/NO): YES